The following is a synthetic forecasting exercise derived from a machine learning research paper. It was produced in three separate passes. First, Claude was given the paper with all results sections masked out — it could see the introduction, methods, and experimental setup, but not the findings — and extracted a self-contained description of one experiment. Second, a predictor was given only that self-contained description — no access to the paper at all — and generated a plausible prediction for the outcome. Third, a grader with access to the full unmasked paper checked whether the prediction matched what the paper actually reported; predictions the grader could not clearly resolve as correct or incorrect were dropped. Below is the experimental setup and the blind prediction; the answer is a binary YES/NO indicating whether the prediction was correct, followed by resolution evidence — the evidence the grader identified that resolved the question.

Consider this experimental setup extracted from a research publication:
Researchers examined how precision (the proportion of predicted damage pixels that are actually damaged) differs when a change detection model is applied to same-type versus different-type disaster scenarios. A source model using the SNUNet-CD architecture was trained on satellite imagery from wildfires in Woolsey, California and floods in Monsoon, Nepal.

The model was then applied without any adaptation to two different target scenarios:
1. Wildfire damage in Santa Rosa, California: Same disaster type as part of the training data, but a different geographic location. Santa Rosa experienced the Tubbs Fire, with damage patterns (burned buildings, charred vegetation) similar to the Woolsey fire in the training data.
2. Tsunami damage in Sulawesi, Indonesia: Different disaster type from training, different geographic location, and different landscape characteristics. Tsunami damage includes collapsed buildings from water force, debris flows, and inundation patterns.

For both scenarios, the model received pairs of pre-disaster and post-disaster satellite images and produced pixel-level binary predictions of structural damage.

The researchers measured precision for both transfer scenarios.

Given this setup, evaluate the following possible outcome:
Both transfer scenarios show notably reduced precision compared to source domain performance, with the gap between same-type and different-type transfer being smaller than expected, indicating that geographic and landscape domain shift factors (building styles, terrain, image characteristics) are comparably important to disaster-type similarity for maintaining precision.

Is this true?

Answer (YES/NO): NO